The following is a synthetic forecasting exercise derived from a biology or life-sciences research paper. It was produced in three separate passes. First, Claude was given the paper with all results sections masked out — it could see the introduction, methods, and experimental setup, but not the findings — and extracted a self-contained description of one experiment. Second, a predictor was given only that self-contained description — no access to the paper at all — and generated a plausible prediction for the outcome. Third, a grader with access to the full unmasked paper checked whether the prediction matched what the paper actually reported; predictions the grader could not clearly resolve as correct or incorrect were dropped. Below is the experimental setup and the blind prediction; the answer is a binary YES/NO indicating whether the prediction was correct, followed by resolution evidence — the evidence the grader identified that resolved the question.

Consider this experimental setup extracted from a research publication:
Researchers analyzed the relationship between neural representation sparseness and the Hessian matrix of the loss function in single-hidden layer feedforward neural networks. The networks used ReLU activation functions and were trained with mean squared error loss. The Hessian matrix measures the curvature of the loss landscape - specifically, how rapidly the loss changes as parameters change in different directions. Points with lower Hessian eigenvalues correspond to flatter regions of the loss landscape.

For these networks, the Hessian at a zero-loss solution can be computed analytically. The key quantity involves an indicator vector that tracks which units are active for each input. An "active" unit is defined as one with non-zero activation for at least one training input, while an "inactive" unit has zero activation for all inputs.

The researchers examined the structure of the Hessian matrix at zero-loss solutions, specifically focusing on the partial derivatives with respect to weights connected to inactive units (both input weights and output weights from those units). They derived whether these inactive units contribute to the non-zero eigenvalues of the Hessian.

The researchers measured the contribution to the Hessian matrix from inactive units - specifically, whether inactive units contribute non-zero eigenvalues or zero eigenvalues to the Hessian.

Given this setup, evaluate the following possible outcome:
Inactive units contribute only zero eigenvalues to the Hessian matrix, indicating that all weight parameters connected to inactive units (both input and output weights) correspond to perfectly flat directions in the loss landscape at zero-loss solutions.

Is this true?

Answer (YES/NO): YES